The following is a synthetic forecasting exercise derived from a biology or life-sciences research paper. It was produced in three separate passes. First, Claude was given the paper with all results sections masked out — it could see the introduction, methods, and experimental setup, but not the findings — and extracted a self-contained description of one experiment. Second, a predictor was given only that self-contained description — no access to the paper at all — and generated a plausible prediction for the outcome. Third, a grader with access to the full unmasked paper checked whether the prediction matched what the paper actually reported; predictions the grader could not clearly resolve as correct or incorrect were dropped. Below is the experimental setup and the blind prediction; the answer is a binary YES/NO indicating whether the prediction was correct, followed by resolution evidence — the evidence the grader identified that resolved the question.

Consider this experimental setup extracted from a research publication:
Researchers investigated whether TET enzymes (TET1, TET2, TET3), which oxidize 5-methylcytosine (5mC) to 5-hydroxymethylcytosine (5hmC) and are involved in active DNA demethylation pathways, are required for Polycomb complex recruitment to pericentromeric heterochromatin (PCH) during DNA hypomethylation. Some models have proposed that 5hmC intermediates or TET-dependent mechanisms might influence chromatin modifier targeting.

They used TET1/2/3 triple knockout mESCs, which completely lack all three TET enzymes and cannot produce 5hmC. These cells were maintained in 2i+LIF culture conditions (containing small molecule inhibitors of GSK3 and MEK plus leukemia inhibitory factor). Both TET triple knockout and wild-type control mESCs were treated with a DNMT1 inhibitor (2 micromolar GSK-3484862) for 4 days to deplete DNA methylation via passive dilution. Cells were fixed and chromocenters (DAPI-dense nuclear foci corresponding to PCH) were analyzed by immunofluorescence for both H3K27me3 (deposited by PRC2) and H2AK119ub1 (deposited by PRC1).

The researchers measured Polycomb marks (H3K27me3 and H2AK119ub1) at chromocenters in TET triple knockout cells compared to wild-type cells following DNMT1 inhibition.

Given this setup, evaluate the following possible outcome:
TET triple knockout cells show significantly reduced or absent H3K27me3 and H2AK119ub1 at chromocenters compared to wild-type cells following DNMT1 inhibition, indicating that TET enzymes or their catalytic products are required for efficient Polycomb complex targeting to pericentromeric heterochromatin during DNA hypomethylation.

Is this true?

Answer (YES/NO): NO